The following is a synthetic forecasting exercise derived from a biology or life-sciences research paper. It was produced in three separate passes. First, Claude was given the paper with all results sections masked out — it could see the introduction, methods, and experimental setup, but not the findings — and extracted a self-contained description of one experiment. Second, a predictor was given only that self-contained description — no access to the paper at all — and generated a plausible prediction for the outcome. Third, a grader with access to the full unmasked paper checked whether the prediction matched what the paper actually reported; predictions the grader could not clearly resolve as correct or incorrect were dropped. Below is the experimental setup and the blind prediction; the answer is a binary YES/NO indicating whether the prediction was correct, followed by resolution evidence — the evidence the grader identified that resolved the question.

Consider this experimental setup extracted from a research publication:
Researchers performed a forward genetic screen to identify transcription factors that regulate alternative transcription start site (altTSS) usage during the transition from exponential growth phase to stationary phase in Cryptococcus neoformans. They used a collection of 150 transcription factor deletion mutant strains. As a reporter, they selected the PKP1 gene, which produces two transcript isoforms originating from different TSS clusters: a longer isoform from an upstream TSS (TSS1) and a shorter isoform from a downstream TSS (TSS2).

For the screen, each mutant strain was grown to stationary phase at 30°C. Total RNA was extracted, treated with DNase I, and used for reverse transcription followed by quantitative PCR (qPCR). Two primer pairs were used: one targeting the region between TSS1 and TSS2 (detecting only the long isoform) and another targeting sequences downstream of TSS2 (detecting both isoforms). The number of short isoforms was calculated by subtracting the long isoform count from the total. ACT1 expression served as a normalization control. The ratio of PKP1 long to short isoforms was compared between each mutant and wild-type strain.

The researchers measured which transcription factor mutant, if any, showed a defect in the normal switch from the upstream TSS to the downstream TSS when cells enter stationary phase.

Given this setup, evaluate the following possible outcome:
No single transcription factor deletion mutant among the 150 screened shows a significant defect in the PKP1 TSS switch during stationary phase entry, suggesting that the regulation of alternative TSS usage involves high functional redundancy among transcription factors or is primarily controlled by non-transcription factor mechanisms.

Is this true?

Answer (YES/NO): NO